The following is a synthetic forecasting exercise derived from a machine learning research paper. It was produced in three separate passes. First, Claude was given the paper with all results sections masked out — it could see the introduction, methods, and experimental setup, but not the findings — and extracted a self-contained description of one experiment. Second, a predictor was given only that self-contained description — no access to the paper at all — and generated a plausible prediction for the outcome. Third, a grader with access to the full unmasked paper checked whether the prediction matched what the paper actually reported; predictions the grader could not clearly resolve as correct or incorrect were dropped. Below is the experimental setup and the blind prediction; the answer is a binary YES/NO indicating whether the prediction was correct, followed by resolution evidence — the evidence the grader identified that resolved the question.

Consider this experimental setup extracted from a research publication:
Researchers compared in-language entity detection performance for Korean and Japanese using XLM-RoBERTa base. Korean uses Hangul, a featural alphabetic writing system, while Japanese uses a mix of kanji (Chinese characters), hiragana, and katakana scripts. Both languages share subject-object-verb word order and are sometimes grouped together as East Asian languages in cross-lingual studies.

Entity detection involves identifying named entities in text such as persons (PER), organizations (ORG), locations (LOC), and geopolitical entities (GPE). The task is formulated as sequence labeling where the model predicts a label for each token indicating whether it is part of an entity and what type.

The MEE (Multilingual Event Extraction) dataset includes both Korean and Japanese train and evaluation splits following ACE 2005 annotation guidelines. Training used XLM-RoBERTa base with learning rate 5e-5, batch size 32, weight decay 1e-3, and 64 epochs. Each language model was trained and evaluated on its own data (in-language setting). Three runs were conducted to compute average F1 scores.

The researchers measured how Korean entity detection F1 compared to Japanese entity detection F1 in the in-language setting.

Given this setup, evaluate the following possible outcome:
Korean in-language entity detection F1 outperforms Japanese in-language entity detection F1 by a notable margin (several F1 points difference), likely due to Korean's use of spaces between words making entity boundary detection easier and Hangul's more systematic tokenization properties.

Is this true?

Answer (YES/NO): YES